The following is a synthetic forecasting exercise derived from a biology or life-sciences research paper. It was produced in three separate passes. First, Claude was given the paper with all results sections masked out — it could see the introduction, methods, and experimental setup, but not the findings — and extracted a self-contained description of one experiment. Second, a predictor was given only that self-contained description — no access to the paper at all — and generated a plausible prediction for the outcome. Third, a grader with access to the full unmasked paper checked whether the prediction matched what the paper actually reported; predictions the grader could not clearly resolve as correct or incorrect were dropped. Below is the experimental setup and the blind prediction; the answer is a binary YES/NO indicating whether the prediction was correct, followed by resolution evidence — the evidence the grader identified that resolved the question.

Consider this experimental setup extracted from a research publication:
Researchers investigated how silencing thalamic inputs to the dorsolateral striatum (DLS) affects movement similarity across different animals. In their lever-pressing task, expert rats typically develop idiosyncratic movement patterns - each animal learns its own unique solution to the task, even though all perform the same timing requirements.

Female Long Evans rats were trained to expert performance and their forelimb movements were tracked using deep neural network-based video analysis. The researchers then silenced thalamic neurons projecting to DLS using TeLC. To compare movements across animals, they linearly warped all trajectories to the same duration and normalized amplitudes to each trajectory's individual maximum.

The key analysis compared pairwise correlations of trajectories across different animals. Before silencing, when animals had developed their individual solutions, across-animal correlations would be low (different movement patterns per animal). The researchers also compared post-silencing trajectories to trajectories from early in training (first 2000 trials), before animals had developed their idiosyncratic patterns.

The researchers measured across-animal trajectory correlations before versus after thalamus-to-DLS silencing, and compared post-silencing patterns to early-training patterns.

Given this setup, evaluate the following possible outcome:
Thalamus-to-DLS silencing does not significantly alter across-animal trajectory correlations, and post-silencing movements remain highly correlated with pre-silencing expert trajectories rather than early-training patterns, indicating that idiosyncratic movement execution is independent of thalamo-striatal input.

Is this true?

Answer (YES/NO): NO